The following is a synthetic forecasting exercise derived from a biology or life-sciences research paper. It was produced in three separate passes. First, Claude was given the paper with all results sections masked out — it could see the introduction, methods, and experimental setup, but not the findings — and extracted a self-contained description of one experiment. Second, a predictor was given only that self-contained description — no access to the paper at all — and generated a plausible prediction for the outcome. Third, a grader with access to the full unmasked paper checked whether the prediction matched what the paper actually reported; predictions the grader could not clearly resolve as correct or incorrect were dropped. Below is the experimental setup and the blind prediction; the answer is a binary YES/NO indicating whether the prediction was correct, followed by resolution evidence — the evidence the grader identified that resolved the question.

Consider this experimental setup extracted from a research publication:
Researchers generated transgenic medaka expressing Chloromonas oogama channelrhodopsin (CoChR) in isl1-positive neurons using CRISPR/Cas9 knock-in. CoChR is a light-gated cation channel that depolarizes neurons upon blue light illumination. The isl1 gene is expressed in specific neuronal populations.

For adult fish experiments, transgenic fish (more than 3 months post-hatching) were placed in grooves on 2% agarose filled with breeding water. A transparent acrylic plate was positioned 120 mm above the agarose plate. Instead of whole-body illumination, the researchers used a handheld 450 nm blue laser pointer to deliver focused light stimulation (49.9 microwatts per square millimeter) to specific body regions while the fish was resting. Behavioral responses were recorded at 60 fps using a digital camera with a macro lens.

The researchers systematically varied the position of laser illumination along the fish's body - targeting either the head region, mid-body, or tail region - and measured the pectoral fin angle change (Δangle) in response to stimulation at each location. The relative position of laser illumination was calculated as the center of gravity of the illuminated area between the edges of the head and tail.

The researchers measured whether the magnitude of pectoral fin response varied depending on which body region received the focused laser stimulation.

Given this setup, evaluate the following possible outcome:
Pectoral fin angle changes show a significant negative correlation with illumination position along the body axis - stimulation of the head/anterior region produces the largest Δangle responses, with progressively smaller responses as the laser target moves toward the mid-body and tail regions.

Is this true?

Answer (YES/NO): NO